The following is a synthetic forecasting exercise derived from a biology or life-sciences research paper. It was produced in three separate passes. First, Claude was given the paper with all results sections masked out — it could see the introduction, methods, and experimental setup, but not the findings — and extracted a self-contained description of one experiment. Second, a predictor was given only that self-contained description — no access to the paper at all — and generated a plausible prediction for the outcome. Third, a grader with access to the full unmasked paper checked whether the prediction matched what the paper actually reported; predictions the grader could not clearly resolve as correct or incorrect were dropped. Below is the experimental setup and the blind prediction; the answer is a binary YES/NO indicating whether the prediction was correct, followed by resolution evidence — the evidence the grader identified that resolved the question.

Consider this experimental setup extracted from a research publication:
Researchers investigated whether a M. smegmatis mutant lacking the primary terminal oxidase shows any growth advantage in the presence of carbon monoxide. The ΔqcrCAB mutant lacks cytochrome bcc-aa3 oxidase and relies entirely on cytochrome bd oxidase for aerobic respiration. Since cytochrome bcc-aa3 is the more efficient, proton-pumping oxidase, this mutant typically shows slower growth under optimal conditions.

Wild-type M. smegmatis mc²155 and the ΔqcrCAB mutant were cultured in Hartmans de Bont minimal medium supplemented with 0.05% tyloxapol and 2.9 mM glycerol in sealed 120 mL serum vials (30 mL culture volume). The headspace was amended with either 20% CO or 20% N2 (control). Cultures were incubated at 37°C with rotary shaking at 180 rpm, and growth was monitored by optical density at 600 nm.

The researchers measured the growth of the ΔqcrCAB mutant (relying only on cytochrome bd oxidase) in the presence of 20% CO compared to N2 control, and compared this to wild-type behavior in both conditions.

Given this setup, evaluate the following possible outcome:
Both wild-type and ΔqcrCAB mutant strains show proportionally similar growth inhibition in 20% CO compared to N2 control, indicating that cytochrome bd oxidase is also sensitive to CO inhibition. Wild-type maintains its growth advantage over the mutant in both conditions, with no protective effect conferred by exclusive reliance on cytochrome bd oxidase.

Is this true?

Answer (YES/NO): NO